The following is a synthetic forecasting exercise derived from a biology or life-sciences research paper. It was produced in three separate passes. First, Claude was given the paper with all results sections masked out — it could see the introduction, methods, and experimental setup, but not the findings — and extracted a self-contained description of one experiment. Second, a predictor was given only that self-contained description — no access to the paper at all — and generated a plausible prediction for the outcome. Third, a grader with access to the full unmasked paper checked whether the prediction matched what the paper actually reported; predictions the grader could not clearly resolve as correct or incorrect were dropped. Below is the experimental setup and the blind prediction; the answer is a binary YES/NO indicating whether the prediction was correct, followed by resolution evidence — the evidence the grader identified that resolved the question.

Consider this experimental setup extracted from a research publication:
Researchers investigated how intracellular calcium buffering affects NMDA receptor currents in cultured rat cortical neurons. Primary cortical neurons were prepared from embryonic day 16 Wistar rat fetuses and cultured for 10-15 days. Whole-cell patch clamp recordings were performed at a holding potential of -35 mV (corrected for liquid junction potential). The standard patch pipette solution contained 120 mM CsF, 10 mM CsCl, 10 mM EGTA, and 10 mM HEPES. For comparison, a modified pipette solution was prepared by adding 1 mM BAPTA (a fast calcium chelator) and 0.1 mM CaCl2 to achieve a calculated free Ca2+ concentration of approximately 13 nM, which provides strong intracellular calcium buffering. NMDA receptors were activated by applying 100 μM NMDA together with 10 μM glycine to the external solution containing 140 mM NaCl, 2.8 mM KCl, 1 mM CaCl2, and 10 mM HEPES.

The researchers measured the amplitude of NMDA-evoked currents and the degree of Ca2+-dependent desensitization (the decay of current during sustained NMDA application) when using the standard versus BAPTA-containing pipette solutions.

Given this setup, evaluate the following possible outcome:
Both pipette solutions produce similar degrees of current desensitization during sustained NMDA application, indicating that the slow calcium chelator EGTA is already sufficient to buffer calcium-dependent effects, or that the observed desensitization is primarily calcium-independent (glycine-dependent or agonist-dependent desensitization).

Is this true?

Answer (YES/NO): NO